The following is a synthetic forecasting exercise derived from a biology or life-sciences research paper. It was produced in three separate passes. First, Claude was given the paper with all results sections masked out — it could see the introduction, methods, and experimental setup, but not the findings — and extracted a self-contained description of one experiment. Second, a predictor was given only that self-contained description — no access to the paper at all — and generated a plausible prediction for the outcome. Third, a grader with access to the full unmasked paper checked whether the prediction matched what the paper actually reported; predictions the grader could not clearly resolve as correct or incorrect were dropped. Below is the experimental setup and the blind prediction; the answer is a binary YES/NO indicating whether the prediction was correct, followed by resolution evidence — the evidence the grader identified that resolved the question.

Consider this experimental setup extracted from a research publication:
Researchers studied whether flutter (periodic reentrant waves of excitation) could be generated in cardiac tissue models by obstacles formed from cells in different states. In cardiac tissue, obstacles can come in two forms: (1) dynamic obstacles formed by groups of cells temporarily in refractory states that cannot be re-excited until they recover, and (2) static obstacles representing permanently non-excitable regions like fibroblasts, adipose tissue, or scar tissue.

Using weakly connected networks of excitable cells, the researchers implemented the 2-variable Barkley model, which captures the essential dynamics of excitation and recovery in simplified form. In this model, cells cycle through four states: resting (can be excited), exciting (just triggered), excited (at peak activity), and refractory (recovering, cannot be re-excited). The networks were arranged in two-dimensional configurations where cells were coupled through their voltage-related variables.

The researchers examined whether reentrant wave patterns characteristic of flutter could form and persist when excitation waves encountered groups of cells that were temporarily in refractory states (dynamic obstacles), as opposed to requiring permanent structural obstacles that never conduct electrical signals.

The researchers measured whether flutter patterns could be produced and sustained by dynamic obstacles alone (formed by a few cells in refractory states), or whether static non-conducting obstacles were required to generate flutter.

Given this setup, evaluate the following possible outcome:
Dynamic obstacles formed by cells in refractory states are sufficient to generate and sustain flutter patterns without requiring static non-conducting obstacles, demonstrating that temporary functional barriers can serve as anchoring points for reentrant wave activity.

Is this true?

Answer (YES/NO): YES